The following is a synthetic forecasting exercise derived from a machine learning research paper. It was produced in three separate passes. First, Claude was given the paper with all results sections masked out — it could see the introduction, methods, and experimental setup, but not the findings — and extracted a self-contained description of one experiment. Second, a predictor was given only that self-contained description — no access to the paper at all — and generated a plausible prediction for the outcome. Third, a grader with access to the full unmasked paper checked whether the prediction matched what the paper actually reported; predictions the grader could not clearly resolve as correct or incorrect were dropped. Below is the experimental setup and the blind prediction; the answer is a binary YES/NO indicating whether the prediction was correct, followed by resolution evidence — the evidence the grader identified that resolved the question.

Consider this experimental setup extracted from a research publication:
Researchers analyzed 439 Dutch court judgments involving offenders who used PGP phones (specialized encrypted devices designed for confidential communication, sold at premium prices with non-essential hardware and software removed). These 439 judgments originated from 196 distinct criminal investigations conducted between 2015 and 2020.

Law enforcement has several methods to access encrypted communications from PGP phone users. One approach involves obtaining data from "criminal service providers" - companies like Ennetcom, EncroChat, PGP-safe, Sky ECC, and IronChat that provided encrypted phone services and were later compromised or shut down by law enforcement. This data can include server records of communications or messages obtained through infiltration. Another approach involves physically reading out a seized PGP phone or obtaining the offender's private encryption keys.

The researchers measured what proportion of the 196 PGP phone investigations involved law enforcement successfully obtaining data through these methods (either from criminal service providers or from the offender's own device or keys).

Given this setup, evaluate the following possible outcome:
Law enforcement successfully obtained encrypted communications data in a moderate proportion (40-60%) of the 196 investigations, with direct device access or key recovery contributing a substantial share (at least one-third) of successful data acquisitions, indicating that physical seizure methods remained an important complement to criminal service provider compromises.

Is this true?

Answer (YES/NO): NO